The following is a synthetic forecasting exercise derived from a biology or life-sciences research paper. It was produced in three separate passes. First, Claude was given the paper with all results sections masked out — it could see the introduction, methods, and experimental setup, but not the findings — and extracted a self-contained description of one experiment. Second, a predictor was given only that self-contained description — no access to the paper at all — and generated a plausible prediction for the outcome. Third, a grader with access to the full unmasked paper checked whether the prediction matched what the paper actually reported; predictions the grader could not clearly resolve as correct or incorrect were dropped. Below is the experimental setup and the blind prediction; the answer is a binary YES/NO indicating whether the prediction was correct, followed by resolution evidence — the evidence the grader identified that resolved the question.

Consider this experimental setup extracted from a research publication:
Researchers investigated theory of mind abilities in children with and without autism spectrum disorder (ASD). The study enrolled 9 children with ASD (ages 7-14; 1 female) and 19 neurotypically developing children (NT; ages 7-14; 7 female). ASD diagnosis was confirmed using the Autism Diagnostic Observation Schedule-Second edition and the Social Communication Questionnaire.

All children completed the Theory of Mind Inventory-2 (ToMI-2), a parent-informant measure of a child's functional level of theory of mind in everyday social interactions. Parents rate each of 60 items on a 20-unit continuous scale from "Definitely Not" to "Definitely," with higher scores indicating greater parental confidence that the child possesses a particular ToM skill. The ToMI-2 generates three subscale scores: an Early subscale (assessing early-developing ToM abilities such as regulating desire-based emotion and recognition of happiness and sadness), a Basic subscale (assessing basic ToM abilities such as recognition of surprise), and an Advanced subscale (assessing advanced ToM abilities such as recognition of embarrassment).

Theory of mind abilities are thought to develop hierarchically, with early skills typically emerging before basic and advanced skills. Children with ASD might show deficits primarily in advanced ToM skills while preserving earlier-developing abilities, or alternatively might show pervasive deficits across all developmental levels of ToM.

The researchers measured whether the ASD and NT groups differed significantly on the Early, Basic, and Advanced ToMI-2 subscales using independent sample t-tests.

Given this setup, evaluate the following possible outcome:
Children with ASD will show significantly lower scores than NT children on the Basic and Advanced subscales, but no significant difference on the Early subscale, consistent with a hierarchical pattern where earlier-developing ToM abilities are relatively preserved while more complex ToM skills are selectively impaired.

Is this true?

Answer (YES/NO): NO